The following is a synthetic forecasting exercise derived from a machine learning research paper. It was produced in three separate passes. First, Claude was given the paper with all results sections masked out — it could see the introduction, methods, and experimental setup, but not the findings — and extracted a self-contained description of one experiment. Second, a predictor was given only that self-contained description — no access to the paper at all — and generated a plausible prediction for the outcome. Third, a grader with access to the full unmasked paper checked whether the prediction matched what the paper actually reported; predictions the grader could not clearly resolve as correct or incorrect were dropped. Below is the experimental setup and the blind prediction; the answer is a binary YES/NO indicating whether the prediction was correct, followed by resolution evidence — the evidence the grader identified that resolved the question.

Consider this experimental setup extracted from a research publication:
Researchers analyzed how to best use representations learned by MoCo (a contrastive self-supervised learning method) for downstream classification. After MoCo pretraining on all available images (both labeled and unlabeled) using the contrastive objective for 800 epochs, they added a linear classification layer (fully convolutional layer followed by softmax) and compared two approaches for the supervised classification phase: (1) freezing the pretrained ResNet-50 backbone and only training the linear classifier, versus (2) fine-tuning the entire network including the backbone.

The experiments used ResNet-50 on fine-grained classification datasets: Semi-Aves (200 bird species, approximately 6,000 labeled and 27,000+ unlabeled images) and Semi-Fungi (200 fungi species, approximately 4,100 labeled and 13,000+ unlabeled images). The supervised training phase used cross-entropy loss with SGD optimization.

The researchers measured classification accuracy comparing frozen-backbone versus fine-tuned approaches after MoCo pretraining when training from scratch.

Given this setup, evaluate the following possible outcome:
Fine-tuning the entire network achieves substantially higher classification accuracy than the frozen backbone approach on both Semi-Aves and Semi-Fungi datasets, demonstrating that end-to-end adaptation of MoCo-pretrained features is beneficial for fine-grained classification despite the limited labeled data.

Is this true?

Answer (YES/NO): NO